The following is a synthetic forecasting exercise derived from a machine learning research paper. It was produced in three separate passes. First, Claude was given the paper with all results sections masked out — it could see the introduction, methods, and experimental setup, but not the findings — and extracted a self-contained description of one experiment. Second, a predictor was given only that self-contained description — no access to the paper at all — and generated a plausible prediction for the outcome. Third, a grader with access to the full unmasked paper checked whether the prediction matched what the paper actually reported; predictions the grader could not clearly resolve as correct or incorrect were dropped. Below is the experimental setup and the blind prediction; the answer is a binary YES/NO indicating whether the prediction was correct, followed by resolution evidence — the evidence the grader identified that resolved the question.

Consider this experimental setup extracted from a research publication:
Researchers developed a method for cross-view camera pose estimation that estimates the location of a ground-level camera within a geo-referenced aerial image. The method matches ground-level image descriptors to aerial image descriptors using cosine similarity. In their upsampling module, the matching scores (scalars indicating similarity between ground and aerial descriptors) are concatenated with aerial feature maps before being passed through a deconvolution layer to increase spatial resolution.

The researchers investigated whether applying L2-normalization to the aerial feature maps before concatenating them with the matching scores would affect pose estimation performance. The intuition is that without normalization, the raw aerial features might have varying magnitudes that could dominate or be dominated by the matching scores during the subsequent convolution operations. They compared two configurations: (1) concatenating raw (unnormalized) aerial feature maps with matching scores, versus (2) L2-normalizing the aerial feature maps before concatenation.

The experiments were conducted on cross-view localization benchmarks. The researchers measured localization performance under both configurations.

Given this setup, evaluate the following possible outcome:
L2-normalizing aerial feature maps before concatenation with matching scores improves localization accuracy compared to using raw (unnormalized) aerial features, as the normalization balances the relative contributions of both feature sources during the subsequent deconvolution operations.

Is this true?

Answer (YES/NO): YES